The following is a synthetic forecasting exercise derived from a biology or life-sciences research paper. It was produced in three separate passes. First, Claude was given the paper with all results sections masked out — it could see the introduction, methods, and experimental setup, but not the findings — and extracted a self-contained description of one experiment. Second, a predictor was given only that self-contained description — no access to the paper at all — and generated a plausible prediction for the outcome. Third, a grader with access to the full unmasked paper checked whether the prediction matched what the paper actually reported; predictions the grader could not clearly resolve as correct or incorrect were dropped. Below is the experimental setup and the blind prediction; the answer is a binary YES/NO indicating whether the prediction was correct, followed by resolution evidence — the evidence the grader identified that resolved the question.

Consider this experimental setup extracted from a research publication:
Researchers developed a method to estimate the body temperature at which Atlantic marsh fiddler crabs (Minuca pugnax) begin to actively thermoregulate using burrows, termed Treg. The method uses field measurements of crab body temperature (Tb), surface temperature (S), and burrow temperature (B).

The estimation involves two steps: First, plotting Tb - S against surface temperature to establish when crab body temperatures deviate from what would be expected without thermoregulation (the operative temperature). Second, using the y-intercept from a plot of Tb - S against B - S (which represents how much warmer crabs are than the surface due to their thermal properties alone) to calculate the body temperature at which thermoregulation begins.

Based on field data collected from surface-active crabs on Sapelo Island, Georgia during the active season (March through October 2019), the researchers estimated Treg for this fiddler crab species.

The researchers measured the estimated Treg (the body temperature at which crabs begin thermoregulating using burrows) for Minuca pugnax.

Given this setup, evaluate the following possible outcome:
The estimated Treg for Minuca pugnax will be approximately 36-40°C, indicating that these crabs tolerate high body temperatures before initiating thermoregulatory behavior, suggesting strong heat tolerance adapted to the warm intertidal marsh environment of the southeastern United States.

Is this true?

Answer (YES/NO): NO